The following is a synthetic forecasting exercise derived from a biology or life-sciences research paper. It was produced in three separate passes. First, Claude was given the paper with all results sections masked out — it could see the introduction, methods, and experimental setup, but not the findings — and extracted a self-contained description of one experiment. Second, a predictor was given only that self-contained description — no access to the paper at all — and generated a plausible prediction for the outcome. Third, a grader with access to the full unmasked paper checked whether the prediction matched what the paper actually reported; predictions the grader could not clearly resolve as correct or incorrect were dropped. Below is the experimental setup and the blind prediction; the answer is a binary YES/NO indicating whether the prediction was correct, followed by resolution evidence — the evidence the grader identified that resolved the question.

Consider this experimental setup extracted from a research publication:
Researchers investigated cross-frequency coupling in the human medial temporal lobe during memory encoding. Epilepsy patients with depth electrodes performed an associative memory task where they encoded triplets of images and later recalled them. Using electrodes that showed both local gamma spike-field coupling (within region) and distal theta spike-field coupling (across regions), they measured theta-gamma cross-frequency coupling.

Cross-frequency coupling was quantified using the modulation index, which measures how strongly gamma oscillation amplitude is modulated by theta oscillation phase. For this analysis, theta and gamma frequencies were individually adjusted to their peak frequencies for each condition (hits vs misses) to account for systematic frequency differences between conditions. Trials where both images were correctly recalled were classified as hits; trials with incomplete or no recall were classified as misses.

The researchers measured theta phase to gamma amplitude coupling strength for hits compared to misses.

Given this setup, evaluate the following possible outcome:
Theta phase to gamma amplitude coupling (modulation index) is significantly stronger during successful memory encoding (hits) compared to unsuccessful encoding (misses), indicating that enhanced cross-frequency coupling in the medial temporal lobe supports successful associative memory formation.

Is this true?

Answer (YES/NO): YES